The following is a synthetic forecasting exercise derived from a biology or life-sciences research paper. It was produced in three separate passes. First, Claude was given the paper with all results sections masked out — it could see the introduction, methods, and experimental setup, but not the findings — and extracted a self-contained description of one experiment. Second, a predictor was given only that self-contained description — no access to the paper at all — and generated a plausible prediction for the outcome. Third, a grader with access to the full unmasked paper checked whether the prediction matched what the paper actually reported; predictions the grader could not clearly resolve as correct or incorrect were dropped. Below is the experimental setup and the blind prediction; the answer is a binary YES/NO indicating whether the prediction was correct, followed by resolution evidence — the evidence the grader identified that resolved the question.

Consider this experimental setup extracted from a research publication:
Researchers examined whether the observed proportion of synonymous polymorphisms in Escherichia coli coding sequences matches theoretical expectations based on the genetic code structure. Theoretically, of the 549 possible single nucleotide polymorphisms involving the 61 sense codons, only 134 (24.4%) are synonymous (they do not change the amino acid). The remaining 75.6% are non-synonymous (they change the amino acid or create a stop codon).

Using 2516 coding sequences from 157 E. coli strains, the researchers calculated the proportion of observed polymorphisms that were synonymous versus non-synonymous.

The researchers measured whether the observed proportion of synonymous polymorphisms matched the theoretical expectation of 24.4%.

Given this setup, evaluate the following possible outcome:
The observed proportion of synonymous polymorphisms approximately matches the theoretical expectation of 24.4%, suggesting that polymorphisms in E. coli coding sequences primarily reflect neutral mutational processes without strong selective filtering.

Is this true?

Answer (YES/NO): NO